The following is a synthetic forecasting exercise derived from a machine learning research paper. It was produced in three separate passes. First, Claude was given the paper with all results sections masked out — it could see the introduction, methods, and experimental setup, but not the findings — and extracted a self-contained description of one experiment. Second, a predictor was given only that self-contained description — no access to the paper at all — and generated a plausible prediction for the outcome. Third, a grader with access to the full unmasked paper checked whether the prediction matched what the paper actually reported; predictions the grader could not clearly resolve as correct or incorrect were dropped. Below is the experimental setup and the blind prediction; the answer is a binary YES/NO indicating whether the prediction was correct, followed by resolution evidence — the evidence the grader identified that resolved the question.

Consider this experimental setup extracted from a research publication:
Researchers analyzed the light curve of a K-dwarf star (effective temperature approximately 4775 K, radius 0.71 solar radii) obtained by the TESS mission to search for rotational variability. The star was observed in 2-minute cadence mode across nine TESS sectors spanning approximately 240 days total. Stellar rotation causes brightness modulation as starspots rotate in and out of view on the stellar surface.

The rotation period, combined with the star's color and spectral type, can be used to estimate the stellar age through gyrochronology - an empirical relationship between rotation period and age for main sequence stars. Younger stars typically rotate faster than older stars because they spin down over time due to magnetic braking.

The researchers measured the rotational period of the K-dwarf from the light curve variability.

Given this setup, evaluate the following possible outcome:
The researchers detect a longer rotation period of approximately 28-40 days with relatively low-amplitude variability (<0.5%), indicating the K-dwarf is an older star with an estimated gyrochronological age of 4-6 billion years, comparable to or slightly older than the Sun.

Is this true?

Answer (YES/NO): YES